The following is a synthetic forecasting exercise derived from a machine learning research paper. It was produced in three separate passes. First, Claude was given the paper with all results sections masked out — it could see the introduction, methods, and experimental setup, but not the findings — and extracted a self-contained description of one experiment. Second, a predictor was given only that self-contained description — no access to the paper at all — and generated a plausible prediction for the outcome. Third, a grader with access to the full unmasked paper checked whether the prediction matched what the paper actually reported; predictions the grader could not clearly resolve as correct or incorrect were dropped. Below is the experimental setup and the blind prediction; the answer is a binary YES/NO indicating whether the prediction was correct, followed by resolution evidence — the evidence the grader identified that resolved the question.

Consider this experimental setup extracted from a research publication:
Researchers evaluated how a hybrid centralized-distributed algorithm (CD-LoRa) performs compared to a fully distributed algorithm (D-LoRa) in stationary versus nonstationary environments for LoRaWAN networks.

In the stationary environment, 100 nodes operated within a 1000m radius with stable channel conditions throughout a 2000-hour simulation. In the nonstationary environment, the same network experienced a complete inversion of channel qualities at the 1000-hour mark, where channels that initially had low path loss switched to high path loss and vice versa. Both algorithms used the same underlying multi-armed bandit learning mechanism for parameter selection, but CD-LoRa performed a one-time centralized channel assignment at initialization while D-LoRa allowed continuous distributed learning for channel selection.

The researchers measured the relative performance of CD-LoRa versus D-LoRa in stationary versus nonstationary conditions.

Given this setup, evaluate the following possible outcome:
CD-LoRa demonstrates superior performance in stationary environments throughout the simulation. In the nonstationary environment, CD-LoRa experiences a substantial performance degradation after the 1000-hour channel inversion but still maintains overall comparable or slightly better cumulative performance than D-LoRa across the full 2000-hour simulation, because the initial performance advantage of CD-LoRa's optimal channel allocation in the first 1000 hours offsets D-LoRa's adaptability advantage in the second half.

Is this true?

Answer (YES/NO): NO